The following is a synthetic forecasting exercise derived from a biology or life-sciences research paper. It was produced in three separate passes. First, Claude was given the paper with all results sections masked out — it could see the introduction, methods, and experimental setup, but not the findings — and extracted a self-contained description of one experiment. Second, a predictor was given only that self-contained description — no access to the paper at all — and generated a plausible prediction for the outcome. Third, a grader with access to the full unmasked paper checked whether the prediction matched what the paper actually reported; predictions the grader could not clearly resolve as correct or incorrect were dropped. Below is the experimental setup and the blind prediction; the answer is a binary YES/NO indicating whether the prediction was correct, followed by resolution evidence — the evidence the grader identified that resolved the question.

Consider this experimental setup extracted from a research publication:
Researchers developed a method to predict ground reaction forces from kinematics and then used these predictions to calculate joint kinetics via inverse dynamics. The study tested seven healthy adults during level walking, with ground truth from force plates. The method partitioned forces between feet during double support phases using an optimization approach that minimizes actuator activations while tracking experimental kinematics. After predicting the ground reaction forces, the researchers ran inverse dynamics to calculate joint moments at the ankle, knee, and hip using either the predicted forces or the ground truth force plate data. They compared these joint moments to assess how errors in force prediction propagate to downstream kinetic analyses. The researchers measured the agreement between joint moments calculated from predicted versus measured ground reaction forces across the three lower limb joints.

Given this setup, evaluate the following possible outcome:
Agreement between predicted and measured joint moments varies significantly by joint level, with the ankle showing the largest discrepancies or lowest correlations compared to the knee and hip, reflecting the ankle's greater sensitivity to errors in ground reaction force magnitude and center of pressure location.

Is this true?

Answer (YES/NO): NO